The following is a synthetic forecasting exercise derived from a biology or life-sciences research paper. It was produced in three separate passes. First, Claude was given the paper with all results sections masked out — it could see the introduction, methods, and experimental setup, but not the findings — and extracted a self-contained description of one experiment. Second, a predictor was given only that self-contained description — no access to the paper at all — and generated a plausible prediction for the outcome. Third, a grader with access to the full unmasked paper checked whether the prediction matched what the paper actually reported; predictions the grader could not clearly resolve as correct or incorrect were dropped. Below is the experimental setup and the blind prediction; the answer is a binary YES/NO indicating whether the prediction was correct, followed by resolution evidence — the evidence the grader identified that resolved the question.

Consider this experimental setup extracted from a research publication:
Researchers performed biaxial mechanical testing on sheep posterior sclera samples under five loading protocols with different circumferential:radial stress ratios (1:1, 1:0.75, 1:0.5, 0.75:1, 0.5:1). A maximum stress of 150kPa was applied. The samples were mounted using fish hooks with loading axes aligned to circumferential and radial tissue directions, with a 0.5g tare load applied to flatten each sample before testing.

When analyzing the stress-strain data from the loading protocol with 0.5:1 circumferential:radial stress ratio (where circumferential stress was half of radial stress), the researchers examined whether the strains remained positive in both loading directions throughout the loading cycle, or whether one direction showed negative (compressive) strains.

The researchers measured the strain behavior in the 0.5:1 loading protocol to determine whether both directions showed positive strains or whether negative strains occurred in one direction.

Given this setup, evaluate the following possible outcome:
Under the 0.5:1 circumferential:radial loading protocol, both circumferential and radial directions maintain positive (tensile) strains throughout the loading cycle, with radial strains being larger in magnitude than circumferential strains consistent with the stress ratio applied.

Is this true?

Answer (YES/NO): NO